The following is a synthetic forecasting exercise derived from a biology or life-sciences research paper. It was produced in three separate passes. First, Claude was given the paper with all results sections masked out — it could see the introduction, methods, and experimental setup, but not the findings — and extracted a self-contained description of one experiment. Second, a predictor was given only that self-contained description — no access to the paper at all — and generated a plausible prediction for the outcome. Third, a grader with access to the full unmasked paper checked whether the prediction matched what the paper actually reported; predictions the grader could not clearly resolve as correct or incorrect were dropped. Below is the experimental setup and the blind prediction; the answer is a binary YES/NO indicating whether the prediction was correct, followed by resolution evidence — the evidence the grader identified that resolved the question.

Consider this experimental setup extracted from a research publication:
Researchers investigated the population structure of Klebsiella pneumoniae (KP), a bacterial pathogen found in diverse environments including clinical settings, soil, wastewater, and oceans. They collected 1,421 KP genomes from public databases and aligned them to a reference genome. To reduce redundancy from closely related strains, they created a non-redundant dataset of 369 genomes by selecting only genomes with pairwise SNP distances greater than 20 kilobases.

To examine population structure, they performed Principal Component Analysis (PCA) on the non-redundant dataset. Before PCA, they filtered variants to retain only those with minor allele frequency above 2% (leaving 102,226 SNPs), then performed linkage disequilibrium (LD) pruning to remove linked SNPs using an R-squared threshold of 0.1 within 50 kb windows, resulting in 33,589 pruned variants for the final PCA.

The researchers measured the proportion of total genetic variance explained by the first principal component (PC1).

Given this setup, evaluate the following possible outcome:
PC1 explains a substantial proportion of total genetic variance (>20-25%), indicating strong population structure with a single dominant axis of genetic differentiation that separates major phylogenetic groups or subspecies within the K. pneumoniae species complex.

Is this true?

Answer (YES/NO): NO